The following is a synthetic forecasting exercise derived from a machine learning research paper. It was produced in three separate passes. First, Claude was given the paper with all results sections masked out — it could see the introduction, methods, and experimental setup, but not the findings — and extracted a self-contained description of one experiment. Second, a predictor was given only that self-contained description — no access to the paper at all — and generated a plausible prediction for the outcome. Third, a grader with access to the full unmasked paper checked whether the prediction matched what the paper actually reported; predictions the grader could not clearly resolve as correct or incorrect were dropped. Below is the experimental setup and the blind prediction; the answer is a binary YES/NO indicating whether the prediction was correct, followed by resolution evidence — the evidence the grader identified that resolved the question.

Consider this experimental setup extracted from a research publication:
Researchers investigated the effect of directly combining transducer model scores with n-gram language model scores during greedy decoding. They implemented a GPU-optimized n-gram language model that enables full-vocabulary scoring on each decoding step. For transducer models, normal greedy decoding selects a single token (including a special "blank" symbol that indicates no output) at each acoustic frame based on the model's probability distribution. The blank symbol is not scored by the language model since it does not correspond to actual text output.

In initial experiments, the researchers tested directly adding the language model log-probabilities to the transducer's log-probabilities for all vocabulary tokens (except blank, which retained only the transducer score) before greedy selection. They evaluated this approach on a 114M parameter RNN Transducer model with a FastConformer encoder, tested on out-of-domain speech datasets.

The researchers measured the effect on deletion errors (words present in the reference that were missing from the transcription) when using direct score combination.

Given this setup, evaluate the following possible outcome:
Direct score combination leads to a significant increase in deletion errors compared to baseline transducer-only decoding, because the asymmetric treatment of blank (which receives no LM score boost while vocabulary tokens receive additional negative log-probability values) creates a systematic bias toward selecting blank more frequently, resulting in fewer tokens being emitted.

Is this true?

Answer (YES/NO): YES